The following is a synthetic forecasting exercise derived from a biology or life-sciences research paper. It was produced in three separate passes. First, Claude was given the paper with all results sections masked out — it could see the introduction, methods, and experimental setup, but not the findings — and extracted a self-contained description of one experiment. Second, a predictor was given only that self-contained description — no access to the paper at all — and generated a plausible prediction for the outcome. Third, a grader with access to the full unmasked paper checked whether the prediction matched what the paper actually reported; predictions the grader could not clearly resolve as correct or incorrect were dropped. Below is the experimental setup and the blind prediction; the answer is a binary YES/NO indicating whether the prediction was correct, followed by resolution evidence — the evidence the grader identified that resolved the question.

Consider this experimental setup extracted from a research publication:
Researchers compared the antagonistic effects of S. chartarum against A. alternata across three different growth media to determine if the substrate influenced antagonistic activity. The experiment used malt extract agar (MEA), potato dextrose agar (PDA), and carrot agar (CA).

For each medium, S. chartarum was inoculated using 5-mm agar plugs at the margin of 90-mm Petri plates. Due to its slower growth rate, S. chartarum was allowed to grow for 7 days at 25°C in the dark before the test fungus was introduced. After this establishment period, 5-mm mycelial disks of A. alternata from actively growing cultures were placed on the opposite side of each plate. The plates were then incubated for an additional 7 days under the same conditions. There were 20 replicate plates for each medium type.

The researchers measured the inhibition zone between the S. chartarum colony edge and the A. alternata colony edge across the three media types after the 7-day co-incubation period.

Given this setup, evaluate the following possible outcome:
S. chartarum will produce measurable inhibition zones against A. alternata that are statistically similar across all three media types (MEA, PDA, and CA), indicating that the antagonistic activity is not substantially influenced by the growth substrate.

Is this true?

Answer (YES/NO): NO